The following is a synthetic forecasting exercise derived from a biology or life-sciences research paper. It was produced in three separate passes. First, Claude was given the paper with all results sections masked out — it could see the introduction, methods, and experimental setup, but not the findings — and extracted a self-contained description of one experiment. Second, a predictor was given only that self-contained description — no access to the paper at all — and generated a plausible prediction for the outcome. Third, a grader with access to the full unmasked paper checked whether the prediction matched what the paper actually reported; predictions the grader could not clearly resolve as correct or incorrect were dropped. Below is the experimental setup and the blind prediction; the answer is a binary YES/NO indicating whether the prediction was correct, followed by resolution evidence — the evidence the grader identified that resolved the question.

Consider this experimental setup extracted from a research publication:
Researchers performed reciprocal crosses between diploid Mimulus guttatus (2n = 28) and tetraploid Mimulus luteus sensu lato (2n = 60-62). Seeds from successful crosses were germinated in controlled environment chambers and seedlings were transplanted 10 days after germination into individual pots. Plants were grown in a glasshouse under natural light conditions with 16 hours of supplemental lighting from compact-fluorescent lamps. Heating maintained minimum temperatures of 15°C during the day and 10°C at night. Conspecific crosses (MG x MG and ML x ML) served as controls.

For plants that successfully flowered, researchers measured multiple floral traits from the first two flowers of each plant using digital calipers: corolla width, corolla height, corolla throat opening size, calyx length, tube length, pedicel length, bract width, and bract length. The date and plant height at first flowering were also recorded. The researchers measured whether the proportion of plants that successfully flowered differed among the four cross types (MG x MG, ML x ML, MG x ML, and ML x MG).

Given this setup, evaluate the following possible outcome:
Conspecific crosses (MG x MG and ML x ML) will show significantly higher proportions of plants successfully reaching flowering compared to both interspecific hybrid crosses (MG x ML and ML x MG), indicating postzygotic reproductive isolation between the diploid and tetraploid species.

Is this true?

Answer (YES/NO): NO